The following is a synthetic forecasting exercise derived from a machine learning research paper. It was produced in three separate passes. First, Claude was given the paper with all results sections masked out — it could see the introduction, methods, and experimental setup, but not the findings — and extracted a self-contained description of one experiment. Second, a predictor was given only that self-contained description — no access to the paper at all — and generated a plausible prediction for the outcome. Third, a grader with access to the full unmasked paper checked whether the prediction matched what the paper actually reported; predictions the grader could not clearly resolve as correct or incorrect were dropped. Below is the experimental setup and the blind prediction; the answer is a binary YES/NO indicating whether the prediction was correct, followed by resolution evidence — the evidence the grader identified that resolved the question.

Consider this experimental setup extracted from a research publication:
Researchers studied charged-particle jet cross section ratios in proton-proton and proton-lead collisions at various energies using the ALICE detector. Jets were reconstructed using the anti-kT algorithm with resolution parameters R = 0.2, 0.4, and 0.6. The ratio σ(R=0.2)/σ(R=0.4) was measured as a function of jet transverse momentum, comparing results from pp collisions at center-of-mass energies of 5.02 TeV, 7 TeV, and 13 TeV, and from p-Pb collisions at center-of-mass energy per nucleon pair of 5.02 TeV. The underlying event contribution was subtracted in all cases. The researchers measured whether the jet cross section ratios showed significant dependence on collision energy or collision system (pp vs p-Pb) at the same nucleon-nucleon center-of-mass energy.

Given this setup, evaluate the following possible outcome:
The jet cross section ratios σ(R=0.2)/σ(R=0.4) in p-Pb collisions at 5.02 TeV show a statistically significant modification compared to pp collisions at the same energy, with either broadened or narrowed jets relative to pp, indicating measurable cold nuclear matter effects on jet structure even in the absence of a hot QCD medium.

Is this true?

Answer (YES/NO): NO